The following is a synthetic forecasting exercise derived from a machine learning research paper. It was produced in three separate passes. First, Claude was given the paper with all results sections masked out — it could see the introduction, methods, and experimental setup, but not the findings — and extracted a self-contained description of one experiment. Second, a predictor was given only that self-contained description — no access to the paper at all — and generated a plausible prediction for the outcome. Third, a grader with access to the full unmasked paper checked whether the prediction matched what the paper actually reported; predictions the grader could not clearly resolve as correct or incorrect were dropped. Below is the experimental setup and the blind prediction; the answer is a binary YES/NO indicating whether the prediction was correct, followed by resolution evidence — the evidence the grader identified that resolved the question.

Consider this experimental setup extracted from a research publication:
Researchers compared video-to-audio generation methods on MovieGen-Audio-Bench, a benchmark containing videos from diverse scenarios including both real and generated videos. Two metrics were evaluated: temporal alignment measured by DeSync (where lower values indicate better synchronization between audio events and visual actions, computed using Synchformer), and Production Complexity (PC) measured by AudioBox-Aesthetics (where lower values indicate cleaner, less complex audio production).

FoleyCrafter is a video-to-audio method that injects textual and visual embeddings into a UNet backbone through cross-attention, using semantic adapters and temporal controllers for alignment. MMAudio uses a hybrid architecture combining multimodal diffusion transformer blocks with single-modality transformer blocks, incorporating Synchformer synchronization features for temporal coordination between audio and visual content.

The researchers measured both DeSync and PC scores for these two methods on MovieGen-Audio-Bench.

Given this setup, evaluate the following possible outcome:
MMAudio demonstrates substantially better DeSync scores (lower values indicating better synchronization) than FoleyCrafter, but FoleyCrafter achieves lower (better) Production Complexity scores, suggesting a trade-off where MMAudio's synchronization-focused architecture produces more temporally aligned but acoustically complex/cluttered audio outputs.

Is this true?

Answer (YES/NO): YES